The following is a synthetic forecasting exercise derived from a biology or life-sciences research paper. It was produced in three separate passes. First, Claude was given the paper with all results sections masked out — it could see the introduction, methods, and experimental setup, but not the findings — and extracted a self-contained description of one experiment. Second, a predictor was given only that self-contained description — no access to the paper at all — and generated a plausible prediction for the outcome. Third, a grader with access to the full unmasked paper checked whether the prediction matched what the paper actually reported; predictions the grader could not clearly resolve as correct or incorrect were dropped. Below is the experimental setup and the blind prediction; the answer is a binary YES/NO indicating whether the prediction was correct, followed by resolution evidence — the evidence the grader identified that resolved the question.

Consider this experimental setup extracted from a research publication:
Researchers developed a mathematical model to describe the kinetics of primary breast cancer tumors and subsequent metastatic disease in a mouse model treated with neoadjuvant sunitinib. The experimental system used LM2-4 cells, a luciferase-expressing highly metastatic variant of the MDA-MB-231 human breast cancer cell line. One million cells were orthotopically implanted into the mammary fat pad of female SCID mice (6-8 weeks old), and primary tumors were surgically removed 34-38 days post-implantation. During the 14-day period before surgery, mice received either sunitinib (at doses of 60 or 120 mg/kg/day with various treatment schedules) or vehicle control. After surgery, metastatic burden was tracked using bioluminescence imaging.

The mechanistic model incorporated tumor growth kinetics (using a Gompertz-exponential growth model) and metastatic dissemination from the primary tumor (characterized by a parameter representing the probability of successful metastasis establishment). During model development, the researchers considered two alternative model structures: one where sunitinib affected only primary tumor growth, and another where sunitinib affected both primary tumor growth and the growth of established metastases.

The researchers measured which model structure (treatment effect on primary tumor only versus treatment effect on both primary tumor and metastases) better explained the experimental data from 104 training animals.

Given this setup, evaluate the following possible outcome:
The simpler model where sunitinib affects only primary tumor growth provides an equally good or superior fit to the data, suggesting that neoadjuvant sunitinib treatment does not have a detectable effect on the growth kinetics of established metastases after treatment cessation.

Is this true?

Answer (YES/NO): YES